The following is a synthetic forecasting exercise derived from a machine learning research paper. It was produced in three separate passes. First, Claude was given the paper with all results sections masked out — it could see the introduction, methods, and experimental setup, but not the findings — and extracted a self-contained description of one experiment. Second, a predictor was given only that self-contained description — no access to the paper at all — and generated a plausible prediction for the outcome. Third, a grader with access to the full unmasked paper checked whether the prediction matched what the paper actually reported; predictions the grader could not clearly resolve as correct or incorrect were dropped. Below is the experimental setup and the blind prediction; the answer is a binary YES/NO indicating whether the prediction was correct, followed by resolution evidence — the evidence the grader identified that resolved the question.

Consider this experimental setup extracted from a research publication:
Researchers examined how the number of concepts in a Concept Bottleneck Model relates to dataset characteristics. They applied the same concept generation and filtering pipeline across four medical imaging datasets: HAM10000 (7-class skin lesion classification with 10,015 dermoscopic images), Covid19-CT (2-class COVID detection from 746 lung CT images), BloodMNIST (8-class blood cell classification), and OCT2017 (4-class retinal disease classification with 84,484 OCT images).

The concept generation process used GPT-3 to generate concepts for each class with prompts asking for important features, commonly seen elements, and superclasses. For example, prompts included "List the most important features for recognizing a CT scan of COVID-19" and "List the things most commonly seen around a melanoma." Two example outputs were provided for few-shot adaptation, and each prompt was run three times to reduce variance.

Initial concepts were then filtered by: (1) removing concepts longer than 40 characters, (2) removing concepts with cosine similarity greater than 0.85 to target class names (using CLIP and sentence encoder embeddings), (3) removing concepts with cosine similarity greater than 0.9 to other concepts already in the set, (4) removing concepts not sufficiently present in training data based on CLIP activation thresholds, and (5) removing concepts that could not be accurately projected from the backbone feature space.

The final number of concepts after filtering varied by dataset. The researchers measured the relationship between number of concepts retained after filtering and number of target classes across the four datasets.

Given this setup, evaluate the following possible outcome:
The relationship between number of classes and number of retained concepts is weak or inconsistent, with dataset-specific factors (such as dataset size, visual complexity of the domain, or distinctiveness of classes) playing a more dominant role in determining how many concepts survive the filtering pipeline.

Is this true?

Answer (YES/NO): NO